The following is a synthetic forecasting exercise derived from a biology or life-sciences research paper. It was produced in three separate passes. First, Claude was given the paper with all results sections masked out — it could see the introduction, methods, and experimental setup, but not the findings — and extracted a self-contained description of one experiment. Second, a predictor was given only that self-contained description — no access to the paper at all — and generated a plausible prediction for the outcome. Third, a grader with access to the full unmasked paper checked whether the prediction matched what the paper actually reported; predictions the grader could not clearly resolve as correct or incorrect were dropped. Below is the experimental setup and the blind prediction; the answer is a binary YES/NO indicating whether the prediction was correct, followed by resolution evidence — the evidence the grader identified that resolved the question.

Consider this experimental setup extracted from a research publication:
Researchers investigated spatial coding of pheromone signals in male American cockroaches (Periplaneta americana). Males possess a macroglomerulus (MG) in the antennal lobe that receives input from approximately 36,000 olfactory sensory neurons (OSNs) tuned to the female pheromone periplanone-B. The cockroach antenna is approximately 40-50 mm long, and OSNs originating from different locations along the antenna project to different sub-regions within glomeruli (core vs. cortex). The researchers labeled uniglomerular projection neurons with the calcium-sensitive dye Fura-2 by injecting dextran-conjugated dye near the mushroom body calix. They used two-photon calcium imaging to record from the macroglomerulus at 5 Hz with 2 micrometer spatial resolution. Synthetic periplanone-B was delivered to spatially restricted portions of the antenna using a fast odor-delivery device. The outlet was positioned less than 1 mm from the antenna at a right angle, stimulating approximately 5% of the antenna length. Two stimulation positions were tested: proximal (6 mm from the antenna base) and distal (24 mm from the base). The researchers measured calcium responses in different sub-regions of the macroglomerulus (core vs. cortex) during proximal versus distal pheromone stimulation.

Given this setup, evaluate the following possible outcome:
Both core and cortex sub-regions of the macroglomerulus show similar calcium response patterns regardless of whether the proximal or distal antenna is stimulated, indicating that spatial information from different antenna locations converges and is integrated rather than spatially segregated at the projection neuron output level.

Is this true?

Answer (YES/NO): NO